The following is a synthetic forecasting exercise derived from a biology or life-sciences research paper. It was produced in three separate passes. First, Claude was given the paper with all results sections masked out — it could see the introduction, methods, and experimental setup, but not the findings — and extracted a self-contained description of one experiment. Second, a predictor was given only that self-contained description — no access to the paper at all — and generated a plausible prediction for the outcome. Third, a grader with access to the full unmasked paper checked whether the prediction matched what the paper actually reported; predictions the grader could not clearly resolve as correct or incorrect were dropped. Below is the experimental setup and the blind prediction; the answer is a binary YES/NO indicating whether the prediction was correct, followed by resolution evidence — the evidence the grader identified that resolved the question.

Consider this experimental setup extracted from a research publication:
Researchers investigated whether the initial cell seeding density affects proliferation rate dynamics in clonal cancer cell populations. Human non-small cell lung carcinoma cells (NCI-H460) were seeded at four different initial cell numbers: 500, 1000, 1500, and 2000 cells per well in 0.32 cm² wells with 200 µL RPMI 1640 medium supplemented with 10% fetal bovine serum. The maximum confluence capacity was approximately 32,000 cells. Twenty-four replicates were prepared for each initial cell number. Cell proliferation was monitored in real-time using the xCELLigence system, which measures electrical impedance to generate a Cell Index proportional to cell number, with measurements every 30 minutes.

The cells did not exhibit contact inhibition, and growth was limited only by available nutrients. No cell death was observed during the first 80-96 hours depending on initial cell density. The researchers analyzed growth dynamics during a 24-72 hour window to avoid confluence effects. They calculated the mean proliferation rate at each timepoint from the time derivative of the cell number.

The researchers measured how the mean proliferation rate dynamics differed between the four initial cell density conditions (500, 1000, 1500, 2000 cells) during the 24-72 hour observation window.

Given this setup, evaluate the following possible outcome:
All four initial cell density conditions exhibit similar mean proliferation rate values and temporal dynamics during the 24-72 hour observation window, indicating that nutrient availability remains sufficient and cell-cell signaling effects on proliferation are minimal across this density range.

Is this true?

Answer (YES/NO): YES